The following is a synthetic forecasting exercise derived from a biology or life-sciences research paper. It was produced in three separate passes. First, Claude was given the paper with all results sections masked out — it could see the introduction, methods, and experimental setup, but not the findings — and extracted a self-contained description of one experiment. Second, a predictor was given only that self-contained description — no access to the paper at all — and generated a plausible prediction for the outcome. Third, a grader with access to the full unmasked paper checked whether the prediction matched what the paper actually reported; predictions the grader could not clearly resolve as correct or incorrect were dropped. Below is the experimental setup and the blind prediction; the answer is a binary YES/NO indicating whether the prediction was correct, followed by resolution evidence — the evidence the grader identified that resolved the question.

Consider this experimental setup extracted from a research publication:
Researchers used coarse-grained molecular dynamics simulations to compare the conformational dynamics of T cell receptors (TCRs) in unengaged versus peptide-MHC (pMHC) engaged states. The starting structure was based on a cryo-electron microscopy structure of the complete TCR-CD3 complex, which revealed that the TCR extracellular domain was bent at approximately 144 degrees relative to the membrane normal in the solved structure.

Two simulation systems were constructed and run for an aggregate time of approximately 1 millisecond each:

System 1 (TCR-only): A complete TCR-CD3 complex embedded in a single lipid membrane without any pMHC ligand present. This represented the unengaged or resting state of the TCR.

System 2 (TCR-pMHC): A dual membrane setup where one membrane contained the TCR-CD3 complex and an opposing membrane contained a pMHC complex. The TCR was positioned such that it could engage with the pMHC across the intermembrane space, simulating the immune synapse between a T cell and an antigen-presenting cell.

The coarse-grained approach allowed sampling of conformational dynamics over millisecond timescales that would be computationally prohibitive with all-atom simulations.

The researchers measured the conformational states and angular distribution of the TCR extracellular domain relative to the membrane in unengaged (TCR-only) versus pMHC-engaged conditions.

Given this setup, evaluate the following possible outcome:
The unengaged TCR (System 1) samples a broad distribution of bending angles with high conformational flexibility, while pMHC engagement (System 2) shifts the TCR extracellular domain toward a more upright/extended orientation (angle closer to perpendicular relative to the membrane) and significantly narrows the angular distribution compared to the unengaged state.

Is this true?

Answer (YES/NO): YES